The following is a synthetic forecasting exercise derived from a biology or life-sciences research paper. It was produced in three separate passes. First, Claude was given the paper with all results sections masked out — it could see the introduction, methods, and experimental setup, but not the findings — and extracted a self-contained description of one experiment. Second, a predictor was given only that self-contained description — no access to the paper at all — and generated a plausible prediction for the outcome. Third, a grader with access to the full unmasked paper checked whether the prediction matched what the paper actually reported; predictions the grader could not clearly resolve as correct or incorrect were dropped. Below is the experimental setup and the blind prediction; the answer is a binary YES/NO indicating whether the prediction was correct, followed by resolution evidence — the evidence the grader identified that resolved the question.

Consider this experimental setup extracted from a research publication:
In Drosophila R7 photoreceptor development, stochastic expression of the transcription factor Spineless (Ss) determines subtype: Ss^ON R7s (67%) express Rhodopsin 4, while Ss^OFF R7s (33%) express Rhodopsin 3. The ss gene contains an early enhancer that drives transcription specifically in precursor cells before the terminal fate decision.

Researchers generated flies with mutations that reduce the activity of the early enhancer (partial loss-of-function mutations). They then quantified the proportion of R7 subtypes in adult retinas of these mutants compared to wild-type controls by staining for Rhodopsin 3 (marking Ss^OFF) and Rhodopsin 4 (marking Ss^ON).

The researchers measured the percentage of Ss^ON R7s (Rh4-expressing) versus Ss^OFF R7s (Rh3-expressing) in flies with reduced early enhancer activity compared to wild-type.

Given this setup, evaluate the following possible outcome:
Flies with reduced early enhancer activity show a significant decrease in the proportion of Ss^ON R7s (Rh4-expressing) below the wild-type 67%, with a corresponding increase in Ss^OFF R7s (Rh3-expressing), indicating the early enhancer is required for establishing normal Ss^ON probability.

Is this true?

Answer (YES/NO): YES